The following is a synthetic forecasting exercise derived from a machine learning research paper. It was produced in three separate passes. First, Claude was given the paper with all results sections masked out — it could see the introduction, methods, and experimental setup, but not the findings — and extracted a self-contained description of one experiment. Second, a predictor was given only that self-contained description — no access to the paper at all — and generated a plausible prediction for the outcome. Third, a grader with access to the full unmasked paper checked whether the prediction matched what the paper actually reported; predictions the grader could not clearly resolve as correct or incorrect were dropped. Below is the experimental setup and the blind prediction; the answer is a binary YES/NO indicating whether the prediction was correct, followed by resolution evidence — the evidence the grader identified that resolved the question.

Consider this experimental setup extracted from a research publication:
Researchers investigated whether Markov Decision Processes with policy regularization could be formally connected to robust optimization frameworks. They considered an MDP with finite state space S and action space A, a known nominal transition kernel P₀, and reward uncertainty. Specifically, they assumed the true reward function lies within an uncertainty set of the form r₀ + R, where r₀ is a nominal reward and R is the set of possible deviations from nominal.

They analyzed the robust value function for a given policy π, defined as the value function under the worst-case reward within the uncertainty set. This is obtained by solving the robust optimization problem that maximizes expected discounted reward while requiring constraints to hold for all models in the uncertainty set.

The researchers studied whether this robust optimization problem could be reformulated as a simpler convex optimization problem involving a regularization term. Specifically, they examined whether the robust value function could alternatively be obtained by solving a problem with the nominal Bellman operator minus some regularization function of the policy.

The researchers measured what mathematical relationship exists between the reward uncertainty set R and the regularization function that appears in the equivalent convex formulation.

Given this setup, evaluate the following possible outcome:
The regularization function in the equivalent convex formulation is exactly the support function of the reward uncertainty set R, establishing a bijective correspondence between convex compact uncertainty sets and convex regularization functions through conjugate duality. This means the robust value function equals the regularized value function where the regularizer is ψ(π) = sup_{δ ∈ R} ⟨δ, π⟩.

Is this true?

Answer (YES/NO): NO